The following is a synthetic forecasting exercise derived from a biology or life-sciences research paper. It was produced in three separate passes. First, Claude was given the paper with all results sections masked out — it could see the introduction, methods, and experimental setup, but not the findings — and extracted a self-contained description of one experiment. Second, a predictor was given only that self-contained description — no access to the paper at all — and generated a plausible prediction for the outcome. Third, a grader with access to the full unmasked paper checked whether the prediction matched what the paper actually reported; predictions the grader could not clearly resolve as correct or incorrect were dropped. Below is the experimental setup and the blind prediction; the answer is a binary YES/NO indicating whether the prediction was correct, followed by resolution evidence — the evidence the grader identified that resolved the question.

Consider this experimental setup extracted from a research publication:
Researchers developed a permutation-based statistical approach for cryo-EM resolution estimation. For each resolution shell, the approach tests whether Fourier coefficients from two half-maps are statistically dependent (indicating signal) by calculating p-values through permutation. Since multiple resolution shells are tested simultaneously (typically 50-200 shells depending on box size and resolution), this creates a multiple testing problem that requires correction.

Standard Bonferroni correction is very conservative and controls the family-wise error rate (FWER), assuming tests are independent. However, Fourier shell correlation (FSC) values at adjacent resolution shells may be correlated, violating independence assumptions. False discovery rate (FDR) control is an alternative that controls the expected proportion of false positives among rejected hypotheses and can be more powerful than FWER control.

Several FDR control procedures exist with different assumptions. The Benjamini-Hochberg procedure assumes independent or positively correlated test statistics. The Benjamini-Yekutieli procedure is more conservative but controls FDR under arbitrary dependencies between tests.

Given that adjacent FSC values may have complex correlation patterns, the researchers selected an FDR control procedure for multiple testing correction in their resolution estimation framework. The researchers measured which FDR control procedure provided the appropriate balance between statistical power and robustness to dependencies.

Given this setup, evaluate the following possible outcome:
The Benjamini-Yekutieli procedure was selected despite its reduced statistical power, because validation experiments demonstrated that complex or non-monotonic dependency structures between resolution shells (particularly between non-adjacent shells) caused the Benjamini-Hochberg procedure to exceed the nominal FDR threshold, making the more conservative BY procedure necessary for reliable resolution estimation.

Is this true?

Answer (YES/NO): NO